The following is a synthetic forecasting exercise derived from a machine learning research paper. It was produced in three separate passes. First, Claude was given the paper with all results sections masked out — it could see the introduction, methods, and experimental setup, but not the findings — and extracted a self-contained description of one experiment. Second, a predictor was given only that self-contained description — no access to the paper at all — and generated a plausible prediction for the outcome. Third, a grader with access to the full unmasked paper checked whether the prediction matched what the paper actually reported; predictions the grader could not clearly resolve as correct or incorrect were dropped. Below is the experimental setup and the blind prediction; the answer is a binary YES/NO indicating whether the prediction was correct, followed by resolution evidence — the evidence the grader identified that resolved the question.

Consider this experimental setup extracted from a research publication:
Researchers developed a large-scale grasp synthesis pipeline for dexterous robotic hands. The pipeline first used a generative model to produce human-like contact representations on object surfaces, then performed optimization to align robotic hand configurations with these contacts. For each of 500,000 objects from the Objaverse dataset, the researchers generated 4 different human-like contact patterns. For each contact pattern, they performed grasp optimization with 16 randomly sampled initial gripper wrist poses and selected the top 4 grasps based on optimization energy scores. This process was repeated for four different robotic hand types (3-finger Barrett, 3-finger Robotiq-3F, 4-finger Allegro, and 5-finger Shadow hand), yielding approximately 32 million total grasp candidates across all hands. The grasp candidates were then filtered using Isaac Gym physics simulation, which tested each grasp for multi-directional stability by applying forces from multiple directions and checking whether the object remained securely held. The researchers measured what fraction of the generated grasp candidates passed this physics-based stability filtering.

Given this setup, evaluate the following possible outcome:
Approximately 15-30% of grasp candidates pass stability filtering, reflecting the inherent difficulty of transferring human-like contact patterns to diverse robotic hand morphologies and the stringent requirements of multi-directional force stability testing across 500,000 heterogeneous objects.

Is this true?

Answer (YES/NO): NO